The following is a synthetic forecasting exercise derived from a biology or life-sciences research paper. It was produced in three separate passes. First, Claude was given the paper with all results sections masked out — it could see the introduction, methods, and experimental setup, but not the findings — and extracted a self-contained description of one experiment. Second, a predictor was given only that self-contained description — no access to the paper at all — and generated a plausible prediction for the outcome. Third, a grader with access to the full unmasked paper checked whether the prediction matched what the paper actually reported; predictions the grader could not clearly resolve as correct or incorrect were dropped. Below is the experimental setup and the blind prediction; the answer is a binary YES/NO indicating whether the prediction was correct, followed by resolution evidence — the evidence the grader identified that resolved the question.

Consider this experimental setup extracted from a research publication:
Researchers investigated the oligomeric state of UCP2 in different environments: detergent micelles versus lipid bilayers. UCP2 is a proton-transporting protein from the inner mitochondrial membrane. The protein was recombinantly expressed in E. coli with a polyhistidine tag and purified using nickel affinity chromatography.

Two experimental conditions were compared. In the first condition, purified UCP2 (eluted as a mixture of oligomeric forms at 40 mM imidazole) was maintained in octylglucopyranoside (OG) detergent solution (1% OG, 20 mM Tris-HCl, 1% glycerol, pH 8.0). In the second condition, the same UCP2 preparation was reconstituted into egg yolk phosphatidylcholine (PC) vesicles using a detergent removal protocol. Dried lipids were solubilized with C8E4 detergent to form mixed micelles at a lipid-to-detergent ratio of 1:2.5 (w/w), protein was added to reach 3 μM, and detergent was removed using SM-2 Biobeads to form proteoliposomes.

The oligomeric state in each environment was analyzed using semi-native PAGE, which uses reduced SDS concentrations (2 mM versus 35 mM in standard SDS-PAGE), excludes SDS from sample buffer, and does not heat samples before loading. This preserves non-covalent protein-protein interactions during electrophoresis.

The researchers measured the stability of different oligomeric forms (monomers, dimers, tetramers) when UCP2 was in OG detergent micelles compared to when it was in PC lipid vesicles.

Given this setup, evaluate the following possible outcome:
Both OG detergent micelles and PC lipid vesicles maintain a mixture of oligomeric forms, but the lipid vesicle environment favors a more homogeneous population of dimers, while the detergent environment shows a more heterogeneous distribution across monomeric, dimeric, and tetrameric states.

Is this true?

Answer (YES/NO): NO